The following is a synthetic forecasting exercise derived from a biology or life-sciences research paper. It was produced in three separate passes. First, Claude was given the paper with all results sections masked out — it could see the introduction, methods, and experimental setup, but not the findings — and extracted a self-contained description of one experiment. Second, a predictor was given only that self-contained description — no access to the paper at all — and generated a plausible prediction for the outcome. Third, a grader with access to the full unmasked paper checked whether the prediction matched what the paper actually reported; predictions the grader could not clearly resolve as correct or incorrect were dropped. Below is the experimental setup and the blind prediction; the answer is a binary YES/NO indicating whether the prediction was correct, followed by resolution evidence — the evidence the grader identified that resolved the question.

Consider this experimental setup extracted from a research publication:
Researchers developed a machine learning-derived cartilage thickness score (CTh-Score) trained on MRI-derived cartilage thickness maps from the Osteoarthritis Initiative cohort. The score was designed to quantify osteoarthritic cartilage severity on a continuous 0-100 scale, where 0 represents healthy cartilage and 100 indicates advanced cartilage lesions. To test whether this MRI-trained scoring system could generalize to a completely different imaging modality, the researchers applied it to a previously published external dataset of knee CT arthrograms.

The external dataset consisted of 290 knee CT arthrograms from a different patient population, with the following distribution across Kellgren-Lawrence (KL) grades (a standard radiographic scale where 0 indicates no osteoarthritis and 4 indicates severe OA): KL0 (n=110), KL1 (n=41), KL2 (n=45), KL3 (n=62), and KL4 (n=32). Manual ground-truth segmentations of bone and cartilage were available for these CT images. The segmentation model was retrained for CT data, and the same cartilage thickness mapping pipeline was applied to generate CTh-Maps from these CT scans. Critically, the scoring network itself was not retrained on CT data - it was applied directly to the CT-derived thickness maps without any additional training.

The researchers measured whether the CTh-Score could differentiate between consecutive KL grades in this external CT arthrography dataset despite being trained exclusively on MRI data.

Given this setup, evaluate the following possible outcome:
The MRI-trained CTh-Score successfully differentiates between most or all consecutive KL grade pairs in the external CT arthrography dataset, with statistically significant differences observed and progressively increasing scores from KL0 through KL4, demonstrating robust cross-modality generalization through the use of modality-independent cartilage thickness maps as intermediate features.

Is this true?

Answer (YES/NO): YES